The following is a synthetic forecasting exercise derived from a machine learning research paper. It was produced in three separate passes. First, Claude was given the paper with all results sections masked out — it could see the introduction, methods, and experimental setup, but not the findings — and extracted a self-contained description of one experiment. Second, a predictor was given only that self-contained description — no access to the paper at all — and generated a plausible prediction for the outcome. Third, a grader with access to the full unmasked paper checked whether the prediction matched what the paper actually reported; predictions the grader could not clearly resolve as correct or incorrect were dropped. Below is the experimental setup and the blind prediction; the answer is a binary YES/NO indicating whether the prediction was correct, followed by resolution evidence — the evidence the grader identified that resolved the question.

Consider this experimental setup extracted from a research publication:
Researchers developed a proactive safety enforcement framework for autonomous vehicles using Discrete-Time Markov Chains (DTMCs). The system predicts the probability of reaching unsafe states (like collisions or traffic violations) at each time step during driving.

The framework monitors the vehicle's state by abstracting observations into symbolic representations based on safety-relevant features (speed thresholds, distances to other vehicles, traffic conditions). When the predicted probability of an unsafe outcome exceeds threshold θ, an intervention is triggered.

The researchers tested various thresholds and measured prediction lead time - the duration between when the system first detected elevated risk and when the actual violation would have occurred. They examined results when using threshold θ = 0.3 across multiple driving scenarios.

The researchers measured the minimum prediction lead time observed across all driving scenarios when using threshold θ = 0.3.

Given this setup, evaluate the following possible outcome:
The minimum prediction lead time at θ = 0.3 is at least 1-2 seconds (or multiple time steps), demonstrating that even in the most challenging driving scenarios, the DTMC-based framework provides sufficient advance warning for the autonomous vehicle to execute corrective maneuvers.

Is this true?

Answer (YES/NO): NO